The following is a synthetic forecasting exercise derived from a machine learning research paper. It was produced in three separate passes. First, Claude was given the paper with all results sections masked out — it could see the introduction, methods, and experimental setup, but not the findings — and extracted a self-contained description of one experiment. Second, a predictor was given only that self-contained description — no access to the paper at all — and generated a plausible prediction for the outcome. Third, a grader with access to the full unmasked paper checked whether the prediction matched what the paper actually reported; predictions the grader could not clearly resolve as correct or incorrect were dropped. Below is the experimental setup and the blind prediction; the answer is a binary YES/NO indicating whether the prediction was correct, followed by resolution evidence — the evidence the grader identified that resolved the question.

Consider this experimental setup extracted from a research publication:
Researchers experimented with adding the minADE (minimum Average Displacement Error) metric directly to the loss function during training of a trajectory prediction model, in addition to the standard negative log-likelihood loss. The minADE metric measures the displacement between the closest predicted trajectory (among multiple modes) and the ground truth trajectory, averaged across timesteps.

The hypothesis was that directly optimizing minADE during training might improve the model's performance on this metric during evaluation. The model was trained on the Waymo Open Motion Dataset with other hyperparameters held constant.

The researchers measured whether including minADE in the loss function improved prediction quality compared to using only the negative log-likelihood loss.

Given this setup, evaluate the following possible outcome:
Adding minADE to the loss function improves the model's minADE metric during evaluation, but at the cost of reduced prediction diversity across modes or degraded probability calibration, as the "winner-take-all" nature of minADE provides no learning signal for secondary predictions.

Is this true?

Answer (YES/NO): NO